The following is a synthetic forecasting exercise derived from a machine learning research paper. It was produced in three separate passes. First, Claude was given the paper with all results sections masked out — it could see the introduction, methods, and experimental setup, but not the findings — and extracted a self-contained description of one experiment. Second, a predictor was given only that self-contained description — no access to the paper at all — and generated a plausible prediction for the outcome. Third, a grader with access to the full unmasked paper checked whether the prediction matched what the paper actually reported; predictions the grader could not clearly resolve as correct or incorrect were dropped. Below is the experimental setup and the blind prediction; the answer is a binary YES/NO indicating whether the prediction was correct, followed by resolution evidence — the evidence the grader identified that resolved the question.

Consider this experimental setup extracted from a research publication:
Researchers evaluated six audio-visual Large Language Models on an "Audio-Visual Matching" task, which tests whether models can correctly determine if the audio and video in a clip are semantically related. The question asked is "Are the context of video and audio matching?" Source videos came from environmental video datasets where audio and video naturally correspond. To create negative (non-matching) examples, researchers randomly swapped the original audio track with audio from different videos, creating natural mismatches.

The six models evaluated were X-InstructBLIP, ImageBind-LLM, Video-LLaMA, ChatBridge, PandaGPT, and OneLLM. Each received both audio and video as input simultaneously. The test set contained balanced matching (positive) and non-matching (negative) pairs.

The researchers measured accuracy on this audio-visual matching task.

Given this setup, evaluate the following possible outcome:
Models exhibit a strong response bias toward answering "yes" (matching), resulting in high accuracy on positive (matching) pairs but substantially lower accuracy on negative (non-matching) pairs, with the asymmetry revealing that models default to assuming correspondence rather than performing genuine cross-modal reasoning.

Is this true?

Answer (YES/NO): NO